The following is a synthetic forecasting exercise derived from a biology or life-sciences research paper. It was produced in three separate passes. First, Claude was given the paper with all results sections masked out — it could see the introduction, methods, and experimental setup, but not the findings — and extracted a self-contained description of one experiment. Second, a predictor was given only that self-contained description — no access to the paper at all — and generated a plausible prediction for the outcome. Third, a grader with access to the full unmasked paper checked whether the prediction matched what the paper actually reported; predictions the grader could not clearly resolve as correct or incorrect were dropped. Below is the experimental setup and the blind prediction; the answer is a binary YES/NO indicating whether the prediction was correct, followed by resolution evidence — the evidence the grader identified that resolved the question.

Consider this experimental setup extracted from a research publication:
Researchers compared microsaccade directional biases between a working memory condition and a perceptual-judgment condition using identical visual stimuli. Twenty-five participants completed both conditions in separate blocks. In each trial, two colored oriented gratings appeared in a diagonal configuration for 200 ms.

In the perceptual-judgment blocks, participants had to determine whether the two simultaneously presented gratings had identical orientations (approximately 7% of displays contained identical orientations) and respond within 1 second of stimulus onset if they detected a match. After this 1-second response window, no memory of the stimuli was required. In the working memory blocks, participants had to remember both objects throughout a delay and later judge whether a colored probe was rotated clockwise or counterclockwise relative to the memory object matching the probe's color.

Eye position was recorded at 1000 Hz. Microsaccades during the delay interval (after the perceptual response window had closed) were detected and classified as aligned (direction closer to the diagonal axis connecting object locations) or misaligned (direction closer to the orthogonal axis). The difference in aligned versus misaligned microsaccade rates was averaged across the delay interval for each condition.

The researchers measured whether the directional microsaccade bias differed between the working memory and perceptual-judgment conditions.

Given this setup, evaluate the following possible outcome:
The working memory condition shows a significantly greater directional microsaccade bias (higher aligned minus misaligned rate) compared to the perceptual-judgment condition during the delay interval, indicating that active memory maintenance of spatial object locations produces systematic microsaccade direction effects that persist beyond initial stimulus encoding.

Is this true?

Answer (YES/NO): YES